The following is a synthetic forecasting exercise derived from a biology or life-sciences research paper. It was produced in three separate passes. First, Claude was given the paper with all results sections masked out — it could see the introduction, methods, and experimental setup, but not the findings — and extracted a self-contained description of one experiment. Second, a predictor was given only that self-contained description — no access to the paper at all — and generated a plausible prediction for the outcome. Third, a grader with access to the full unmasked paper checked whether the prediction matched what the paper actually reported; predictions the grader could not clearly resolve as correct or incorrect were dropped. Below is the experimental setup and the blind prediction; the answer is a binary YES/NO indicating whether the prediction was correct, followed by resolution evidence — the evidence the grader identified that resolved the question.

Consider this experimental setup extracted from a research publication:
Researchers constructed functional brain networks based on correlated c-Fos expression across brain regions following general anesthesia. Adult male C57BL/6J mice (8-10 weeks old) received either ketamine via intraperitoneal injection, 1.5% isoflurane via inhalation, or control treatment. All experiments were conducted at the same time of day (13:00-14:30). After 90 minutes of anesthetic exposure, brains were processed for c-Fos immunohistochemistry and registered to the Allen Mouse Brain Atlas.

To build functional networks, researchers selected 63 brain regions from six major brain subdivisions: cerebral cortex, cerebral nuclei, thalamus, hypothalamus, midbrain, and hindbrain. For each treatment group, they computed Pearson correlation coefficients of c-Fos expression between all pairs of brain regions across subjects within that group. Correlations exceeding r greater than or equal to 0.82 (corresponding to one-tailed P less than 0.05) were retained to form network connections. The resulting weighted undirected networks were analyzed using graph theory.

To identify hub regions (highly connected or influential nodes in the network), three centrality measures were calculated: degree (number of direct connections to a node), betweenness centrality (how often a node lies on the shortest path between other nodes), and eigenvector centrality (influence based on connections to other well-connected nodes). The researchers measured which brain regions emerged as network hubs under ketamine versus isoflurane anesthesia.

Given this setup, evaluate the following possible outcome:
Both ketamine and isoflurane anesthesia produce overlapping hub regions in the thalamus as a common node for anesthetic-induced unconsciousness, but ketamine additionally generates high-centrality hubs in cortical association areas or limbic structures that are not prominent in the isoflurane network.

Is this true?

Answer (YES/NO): NO